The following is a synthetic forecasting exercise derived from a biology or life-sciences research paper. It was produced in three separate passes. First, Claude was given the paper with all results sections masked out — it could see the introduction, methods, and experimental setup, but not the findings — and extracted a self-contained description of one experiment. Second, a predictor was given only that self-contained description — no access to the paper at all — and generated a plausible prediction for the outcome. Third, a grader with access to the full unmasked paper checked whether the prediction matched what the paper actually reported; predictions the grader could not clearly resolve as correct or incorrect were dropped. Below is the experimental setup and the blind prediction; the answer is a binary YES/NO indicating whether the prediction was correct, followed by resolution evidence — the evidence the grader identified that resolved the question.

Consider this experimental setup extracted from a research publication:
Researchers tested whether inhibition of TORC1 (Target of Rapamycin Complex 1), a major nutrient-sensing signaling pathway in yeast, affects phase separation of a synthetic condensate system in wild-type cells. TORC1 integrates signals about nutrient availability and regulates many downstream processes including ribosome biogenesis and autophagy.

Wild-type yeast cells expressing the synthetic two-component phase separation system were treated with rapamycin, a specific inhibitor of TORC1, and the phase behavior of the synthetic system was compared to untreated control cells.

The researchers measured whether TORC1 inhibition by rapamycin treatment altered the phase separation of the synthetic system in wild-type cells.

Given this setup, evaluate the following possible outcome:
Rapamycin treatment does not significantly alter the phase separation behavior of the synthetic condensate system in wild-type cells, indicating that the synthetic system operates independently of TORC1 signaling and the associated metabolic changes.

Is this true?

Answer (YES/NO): NO